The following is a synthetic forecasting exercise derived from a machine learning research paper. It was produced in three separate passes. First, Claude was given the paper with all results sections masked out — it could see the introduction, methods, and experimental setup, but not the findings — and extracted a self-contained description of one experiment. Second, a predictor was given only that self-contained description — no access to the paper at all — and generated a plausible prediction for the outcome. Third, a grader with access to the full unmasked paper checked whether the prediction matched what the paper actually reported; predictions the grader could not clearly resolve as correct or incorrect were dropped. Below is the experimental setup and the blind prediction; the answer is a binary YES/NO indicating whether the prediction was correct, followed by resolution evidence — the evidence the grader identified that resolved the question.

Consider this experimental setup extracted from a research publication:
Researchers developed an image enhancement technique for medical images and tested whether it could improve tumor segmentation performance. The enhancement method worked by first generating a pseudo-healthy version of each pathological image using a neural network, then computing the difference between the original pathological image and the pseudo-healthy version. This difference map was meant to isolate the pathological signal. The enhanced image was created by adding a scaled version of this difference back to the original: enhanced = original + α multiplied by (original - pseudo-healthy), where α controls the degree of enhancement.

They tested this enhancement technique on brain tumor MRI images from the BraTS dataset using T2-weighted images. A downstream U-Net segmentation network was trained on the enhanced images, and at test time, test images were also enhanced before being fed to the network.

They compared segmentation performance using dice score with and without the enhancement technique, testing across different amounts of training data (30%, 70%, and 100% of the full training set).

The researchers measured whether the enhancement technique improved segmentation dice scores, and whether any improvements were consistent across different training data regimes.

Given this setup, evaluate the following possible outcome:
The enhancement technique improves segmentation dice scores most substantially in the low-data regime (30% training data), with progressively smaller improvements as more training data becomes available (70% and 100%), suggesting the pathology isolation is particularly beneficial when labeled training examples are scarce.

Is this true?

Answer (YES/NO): YES